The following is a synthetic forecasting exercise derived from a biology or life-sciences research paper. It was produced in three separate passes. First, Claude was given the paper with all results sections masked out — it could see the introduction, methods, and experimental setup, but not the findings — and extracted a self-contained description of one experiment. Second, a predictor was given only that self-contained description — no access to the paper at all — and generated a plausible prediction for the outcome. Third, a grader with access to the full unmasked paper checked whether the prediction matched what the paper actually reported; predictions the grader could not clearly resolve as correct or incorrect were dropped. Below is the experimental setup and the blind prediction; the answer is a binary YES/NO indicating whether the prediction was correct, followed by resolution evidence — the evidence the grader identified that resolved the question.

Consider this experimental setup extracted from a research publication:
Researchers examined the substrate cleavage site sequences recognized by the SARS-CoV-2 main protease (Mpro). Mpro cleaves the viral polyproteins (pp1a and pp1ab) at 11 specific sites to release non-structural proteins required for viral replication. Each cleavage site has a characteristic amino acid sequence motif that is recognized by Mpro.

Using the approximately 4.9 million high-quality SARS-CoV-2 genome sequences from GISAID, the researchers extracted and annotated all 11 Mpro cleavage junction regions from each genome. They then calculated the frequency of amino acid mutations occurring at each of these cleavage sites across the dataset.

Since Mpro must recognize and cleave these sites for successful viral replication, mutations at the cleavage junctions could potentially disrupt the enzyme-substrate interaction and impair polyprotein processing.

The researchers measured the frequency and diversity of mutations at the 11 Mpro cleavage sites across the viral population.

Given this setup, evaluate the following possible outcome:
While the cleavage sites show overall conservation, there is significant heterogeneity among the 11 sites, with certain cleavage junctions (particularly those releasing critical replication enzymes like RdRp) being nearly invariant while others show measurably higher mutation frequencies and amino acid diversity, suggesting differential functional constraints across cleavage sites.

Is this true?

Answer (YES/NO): NO